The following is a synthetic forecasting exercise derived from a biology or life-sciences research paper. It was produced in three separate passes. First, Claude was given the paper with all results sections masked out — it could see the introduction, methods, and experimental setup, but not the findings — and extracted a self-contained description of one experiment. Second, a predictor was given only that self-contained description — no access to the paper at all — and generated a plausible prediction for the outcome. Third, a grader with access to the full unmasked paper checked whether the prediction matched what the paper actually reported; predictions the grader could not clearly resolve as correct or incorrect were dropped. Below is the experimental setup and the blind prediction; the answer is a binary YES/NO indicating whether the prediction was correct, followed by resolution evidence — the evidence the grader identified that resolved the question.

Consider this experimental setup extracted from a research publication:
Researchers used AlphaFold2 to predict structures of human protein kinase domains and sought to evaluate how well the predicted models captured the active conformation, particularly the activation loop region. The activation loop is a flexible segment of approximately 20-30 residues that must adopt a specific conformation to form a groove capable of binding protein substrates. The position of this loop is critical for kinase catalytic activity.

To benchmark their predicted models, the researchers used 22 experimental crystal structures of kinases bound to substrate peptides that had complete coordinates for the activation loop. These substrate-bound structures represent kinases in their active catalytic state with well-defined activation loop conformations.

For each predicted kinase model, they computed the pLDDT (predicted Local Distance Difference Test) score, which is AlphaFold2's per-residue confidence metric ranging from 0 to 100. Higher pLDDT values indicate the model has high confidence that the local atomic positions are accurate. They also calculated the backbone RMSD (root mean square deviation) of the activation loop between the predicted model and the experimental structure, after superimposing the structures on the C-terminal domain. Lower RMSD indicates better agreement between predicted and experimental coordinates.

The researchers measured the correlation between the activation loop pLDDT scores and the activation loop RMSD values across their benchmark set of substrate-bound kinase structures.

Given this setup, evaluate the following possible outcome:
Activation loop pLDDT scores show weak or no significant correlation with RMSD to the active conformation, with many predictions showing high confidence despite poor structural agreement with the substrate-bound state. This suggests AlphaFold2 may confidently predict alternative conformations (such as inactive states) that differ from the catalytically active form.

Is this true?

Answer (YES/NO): NO